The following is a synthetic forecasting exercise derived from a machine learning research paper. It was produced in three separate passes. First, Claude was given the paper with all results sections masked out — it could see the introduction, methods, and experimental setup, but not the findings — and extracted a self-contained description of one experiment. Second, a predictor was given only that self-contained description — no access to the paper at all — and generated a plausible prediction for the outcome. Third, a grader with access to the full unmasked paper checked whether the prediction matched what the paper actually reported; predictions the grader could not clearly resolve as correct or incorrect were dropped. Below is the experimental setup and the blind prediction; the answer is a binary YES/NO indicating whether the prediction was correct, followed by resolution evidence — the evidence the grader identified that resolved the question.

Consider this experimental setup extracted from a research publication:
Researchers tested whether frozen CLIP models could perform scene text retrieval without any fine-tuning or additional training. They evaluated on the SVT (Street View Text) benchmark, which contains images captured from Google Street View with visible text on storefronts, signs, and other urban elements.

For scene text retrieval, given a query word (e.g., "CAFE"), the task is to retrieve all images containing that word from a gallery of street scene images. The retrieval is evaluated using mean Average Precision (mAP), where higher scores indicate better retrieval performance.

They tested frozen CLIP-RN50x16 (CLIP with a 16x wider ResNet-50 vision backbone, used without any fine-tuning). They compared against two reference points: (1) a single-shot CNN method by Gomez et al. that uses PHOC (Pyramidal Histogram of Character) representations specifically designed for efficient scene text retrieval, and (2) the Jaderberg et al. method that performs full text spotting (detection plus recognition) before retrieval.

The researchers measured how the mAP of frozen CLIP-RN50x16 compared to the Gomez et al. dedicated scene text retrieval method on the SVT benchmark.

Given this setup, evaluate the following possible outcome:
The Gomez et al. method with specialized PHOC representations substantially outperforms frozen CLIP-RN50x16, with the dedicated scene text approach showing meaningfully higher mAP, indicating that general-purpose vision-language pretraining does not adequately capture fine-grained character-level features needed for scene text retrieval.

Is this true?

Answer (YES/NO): YES